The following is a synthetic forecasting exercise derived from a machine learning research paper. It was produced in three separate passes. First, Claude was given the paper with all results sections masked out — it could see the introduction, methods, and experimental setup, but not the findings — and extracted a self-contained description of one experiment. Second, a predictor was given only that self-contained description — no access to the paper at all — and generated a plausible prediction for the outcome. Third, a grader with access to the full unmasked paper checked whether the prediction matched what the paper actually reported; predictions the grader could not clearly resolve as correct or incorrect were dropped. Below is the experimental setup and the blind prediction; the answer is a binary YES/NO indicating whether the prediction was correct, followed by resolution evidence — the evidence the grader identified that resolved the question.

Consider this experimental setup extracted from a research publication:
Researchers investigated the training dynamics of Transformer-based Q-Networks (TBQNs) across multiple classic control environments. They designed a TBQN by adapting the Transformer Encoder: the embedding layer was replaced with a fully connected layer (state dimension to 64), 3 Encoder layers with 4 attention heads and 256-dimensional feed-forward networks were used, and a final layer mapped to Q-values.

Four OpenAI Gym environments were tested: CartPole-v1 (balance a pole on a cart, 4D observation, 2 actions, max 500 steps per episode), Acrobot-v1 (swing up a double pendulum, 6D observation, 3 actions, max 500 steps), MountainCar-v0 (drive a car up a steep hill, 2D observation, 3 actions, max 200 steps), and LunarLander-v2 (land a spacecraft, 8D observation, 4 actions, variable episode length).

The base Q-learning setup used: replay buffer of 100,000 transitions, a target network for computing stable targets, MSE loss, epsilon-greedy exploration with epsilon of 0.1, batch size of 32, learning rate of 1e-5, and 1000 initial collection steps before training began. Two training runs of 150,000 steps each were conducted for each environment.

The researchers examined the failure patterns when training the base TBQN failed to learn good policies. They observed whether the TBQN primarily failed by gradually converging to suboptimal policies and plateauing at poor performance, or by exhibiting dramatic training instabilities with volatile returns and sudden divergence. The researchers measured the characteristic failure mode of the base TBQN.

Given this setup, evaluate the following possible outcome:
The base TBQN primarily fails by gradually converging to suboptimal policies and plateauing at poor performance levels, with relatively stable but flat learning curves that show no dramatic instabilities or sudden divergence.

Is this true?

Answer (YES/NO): NO